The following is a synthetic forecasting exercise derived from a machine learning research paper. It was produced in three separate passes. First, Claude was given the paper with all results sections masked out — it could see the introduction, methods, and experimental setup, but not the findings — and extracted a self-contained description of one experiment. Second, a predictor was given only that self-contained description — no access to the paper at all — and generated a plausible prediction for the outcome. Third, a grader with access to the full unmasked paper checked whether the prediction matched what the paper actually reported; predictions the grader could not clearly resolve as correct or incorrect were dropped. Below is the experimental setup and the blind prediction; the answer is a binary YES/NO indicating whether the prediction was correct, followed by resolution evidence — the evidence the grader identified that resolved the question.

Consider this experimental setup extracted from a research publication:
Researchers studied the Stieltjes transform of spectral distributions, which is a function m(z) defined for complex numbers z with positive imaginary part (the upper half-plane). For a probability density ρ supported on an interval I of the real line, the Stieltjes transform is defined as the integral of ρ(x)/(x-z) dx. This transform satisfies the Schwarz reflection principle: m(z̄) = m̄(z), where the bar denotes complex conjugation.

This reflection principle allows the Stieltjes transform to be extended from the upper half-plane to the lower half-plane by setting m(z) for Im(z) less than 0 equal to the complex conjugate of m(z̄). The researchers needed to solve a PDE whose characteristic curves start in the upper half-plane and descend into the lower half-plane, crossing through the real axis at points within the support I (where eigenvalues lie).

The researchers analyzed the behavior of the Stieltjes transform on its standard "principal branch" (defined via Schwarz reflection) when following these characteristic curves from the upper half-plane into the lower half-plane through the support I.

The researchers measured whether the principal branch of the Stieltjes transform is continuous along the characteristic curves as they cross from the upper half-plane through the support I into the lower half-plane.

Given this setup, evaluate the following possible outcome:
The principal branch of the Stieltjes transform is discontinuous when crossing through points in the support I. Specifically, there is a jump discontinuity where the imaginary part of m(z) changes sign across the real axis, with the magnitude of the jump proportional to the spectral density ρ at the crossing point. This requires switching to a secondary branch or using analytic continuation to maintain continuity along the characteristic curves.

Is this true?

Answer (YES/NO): YES